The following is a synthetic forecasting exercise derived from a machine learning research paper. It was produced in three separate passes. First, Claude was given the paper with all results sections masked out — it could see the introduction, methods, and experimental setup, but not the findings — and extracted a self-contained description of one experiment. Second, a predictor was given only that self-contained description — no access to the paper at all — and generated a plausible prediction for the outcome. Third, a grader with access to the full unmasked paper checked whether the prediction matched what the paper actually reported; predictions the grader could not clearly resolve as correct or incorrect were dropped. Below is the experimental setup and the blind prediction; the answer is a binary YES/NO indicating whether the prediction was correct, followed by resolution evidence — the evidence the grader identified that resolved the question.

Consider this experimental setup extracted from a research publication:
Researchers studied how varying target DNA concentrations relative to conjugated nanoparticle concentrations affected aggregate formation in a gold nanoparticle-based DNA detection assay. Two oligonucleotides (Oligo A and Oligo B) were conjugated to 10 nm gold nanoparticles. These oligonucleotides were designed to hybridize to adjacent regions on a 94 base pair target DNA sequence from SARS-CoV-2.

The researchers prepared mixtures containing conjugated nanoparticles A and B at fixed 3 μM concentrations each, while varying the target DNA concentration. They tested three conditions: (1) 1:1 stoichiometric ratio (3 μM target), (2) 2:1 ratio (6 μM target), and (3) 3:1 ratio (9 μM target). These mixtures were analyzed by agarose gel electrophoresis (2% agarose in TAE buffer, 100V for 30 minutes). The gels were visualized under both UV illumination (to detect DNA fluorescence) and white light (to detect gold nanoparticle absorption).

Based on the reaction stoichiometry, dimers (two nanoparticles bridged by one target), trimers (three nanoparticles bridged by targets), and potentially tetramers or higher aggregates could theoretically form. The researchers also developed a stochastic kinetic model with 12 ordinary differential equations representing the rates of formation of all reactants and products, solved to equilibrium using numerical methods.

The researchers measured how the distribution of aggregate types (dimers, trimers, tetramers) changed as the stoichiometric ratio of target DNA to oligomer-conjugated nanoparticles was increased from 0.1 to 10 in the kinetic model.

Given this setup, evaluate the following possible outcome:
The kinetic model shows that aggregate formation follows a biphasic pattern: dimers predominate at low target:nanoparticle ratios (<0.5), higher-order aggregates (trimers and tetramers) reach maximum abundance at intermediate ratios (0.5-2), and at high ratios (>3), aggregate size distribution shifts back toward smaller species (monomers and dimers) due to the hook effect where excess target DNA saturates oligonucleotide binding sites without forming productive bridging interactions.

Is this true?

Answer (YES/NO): NO